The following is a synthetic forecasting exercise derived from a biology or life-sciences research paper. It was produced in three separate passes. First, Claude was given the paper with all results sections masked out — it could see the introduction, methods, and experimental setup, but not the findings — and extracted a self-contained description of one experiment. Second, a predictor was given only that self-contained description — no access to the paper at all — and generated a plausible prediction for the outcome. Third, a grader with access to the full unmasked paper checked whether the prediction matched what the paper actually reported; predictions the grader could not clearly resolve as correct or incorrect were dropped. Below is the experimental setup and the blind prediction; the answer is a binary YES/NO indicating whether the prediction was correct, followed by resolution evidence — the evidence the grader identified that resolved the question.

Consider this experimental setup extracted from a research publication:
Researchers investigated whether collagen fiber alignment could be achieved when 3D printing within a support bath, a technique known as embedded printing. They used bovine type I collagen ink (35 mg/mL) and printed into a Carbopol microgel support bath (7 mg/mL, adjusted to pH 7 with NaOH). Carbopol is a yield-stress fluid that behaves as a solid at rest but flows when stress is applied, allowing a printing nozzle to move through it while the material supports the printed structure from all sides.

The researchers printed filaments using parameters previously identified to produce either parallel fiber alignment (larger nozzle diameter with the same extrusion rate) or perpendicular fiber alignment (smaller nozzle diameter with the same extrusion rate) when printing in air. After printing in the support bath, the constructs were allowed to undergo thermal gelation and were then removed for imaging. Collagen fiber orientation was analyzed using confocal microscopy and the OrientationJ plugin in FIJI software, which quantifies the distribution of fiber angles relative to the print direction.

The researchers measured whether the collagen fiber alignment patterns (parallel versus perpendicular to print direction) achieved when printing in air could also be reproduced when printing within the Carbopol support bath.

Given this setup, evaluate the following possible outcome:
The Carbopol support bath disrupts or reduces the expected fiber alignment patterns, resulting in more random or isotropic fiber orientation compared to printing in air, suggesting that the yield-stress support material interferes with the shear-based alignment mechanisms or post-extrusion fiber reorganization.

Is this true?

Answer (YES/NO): NO